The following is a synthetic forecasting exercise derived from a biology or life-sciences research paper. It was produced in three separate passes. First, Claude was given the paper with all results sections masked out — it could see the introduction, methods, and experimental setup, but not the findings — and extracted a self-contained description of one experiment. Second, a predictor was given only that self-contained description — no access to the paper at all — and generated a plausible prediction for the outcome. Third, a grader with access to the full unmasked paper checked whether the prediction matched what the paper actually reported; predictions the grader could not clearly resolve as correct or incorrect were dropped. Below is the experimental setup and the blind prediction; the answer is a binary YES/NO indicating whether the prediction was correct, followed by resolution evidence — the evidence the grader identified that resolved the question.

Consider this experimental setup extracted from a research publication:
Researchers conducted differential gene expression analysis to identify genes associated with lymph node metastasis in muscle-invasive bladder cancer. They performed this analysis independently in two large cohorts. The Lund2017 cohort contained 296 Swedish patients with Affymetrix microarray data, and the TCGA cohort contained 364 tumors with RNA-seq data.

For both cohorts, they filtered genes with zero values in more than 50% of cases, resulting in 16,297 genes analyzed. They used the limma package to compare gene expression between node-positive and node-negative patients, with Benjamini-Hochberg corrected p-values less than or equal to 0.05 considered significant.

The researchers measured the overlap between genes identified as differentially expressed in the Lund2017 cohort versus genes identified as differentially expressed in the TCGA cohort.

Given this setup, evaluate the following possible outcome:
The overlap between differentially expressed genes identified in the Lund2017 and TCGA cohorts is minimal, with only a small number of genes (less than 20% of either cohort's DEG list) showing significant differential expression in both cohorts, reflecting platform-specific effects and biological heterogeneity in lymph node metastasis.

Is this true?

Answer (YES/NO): YES